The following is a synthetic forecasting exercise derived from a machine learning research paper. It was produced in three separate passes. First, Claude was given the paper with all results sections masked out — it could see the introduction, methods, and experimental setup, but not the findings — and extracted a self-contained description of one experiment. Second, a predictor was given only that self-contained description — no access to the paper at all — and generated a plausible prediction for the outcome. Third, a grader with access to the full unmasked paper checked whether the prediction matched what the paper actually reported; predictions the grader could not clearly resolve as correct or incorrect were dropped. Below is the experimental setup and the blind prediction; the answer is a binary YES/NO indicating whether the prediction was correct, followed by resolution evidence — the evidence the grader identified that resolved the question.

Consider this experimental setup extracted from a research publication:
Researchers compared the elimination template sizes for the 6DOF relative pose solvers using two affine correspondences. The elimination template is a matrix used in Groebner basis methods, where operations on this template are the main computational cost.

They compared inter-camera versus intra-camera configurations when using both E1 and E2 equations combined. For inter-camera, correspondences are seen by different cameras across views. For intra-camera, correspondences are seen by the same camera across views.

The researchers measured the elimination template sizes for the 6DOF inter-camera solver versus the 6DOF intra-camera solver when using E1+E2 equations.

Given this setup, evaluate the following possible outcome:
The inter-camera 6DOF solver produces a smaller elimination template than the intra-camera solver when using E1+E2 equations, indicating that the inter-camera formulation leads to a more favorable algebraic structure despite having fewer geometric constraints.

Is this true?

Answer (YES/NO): YES